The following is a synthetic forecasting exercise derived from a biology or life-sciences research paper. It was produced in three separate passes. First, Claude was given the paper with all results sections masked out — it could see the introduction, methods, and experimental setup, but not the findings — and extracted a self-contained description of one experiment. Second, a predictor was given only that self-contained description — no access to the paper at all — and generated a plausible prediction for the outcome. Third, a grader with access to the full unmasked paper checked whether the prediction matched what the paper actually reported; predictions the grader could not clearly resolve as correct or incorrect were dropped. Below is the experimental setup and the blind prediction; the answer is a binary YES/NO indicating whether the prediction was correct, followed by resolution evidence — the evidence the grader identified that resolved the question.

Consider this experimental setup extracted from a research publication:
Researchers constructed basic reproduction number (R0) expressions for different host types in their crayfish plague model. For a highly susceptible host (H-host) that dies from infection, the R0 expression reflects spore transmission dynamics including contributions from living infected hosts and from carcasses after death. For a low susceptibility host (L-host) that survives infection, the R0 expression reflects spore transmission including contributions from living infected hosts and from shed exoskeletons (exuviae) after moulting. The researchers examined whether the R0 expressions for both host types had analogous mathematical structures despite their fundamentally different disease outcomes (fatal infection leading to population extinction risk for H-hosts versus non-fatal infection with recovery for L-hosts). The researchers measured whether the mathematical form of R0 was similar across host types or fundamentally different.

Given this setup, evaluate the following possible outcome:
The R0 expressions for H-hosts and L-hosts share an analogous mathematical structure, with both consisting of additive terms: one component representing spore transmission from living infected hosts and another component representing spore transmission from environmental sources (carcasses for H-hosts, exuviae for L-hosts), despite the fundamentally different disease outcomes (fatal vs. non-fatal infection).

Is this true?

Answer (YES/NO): YES